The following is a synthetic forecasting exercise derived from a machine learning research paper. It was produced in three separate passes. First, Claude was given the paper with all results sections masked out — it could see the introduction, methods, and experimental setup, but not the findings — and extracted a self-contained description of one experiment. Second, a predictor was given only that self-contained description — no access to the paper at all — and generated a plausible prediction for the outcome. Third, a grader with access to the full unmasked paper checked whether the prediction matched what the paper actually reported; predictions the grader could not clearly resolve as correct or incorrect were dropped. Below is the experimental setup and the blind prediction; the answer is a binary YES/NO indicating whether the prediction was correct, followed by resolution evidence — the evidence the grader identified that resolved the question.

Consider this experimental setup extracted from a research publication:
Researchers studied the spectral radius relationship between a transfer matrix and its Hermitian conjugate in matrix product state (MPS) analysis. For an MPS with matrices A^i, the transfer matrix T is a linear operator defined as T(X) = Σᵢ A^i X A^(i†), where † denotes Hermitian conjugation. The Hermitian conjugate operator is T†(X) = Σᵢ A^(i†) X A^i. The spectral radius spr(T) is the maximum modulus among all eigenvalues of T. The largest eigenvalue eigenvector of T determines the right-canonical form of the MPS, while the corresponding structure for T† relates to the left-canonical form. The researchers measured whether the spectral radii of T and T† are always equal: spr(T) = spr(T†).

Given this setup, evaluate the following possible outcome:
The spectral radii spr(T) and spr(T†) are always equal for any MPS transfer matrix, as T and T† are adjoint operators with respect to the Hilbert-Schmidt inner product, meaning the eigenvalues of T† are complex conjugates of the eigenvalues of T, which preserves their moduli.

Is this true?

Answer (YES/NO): YES